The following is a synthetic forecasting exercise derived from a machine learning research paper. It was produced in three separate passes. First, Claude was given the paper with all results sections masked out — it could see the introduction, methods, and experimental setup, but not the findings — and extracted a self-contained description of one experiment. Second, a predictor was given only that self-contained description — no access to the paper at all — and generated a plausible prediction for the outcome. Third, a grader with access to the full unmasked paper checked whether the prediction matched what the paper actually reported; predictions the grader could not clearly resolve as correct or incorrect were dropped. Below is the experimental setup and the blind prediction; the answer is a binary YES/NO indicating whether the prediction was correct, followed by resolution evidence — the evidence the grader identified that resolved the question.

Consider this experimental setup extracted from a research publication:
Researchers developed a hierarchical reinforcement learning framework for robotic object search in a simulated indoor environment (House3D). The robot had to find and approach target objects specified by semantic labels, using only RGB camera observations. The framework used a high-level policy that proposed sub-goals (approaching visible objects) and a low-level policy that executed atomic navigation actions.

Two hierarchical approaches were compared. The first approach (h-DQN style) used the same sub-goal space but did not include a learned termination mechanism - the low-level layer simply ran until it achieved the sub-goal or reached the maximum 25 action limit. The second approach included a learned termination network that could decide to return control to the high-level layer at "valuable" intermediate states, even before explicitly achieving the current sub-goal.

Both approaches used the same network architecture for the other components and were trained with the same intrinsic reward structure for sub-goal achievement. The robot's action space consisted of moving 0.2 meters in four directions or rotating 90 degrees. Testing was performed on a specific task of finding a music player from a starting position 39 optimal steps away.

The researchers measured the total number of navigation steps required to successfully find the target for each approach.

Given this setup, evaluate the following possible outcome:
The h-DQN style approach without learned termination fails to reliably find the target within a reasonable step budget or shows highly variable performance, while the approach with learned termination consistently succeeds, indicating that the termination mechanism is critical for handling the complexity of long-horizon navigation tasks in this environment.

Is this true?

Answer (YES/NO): NO